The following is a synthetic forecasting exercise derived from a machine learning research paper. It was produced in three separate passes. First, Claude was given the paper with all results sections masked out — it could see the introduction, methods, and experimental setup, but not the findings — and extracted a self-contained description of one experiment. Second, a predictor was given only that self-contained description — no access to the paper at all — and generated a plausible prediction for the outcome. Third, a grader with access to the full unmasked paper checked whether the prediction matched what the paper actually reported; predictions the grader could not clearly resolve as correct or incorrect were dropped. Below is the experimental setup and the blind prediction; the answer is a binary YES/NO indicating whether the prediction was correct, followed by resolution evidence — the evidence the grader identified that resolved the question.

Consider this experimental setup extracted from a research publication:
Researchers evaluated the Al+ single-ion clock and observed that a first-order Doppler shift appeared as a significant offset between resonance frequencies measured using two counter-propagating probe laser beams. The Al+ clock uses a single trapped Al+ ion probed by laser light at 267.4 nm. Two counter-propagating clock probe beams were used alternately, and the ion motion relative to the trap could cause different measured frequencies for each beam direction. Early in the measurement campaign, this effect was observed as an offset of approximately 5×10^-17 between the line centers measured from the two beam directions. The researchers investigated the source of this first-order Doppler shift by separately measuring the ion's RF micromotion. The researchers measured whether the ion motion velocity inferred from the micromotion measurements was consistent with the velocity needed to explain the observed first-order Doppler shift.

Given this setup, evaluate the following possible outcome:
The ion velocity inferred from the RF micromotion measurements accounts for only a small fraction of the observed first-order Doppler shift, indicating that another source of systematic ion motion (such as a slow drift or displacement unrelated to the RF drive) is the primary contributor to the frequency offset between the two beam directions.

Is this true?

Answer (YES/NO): NO